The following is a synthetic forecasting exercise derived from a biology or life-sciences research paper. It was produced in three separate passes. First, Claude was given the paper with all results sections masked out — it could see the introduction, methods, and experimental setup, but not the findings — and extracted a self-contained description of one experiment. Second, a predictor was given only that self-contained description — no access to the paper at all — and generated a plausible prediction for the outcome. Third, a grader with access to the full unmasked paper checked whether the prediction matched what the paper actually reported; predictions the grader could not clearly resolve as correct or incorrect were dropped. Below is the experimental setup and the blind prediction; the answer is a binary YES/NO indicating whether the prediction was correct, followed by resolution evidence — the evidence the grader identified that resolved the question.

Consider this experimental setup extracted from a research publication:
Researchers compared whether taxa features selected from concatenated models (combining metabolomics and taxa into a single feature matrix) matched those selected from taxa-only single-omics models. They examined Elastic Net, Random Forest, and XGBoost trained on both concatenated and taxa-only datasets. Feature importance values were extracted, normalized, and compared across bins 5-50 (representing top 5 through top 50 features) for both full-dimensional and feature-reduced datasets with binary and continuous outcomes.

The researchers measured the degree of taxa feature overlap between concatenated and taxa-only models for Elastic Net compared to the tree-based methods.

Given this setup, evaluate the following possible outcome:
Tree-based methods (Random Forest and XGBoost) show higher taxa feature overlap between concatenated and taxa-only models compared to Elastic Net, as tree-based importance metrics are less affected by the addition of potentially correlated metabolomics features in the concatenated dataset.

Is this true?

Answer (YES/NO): NO